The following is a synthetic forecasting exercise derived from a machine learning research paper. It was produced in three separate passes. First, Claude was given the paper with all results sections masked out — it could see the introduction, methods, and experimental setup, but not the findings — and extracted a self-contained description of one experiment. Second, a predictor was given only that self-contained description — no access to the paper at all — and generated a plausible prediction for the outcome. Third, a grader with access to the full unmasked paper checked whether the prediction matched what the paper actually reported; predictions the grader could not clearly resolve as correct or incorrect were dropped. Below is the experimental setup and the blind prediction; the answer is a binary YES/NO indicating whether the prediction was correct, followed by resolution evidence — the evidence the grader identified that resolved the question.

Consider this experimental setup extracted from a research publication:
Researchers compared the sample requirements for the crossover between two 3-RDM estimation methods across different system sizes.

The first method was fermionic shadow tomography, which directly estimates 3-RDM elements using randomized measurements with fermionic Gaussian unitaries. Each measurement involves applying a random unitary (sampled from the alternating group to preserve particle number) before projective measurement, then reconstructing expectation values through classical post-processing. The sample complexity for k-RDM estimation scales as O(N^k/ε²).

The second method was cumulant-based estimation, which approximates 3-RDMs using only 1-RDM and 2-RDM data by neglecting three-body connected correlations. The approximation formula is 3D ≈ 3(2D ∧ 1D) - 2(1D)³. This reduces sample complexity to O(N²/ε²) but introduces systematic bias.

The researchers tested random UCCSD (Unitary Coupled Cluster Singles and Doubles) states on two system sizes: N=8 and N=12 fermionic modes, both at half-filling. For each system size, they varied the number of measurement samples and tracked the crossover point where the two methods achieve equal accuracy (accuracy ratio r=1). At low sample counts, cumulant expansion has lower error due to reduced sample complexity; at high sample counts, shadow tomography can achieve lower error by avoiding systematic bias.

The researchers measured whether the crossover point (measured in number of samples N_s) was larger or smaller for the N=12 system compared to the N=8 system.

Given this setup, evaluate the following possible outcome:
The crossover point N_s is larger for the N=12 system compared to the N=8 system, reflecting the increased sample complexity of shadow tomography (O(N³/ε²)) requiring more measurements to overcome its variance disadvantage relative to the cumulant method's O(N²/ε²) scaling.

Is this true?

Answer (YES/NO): YES